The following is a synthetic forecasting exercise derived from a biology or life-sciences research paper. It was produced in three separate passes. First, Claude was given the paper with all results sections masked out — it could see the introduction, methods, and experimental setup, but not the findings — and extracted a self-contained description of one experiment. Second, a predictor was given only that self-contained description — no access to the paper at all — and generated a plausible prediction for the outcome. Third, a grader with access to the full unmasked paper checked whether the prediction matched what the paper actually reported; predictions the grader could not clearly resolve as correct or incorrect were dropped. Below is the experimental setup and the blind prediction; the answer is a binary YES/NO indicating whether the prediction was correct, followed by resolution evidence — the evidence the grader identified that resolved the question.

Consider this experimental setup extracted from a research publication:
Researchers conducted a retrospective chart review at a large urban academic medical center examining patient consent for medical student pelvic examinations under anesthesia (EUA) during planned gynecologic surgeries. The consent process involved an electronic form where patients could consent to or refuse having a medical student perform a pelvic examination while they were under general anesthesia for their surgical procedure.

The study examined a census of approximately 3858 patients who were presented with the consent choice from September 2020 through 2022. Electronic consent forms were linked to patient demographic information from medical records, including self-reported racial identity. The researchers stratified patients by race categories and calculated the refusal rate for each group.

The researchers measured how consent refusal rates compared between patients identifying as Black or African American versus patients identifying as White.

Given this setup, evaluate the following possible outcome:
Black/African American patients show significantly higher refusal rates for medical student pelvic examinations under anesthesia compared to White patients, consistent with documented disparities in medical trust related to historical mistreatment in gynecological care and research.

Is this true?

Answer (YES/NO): YES